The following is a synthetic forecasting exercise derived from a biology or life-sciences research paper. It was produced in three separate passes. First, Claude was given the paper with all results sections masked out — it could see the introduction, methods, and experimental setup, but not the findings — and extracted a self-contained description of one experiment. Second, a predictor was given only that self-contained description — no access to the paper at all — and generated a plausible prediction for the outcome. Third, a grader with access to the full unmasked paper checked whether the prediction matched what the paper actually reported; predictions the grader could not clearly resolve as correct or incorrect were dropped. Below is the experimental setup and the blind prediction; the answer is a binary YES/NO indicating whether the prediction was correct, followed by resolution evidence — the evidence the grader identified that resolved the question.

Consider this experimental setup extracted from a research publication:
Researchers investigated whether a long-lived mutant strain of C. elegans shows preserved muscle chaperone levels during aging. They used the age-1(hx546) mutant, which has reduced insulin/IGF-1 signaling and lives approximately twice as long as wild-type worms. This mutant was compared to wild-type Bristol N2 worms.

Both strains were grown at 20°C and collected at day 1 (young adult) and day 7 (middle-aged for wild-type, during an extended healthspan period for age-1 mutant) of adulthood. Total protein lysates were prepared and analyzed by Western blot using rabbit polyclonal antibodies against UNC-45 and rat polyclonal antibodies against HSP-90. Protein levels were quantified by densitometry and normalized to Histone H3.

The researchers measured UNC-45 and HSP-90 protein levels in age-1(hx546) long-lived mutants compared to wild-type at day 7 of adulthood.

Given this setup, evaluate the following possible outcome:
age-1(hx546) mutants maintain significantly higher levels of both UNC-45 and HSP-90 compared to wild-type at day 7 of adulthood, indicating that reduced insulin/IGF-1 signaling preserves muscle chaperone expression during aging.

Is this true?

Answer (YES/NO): YES